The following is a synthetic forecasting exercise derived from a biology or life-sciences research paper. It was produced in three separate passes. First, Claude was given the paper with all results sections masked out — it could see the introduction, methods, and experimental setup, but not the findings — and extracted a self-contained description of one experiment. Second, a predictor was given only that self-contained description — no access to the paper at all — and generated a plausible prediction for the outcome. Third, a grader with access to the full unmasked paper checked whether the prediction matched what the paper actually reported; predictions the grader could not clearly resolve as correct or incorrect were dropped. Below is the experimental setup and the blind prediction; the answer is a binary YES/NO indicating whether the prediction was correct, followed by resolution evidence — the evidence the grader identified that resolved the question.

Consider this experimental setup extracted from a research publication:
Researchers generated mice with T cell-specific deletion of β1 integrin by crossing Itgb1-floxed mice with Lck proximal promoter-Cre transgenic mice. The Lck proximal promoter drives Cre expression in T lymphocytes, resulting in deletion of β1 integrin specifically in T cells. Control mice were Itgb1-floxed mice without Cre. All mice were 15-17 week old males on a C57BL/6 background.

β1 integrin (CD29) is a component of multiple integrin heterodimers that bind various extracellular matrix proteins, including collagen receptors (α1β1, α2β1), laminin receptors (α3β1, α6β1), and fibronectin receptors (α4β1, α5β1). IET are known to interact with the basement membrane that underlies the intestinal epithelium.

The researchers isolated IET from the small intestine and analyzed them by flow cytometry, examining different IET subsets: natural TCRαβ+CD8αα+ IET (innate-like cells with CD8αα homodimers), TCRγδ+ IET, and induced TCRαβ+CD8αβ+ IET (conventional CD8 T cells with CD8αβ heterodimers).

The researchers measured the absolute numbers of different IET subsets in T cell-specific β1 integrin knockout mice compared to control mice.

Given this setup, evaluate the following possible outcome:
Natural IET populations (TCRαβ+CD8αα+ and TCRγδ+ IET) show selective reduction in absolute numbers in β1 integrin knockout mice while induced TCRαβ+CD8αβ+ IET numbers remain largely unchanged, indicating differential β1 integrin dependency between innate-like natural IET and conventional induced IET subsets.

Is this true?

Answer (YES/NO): NO